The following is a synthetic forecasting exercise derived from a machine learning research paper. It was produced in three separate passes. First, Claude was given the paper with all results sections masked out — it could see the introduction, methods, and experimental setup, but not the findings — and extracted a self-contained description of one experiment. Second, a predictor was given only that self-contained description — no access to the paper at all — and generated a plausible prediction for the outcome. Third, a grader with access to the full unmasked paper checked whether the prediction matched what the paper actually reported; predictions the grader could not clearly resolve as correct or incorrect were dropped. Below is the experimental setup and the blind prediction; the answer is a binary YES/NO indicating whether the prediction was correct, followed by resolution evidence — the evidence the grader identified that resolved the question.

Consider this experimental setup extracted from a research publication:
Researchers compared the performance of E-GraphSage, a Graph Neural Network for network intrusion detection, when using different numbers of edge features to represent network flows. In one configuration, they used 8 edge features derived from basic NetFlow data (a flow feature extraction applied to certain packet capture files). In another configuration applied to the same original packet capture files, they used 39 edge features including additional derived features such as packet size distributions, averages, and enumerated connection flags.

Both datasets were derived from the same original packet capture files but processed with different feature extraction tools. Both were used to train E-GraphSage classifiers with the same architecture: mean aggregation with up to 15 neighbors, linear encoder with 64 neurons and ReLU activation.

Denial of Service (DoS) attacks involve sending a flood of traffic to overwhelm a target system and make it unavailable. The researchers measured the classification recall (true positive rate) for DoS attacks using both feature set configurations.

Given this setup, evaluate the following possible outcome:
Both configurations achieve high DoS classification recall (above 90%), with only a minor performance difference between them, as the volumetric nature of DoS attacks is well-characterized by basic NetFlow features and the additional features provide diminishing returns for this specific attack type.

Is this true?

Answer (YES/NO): NO